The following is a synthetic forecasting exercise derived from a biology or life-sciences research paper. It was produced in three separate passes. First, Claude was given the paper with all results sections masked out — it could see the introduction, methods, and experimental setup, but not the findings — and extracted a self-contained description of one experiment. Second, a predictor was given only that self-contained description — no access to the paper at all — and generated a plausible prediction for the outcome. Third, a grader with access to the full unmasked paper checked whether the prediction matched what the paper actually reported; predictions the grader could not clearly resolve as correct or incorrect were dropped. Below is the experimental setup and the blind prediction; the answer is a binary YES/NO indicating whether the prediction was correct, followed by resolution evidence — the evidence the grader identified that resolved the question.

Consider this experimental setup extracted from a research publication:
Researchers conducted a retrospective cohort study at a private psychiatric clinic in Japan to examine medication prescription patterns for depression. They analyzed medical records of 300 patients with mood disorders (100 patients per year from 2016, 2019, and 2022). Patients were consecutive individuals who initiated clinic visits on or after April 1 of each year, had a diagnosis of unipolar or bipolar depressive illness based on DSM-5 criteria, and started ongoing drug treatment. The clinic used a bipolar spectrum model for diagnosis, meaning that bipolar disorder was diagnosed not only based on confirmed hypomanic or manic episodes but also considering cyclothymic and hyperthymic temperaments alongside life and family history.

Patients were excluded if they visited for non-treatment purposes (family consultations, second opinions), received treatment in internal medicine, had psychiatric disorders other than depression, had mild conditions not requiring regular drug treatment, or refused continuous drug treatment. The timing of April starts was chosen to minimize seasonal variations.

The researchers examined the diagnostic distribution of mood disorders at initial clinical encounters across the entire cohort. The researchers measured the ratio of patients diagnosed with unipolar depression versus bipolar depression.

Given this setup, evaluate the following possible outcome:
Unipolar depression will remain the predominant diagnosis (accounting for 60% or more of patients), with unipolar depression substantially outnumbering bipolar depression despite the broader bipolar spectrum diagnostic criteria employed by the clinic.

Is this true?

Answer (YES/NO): YES